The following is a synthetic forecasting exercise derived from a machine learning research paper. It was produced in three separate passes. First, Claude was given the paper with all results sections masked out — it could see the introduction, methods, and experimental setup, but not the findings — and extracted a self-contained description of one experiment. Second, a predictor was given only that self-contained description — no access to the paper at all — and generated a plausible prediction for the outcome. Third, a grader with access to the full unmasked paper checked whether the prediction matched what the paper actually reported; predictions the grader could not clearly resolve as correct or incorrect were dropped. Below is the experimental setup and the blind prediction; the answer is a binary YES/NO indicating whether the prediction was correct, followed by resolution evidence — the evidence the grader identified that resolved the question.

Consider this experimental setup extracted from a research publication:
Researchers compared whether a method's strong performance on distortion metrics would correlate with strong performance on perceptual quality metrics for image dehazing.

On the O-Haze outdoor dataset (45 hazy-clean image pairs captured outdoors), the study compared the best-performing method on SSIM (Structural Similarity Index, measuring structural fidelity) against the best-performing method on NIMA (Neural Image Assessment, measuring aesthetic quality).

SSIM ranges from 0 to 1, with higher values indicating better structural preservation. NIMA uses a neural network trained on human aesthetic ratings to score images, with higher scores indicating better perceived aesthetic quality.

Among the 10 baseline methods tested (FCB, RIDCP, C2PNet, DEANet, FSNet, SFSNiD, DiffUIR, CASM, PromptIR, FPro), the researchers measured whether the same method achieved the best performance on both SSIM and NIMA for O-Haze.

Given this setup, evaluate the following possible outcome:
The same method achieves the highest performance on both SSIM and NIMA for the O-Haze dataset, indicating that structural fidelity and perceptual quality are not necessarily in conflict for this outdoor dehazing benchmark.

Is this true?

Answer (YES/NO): NO